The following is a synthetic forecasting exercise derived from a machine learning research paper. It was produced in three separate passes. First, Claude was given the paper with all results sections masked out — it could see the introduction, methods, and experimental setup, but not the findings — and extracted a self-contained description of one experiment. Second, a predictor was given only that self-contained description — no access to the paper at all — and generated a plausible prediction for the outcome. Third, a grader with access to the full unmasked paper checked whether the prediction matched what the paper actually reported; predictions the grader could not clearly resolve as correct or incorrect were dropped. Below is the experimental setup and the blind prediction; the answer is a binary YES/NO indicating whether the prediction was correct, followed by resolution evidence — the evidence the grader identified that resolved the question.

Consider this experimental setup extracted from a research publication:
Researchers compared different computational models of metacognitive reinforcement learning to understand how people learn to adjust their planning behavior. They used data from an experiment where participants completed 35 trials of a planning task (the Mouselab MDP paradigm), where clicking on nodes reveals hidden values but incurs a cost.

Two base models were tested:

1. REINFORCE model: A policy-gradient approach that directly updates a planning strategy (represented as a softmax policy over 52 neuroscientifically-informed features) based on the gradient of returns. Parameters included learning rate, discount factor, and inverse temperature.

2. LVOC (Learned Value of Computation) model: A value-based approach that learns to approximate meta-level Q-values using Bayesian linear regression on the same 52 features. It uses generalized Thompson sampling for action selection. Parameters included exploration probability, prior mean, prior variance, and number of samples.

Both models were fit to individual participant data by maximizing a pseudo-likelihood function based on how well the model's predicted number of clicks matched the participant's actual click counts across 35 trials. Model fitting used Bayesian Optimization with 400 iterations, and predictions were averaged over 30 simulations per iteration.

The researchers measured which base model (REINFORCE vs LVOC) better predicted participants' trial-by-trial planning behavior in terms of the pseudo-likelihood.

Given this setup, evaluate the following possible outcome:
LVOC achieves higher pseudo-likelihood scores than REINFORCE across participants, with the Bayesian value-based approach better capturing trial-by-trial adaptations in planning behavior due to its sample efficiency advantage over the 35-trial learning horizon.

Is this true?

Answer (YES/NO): NO